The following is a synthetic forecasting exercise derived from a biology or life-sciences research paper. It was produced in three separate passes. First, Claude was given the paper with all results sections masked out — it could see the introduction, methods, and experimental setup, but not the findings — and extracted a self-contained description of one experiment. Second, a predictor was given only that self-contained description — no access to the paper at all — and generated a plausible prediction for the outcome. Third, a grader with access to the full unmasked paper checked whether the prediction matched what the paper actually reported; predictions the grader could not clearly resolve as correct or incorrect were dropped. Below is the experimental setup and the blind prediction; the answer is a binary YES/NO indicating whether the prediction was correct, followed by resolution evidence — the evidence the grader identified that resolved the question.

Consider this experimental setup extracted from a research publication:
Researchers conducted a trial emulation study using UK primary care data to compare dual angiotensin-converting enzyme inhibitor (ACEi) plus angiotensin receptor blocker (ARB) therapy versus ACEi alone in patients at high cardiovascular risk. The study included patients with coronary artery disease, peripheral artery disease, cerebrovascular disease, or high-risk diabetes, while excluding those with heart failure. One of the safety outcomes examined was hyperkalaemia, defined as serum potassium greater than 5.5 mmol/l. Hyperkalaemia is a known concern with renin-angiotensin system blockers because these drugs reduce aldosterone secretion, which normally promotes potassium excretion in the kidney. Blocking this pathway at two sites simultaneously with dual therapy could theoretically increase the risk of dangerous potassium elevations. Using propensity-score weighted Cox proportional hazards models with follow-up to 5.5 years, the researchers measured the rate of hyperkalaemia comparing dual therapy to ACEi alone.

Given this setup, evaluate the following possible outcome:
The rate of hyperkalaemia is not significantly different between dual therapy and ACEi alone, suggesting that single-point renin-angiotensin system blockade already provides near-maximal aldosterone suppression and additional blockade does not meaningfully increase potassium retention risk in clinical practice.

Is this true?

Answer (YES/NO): NO